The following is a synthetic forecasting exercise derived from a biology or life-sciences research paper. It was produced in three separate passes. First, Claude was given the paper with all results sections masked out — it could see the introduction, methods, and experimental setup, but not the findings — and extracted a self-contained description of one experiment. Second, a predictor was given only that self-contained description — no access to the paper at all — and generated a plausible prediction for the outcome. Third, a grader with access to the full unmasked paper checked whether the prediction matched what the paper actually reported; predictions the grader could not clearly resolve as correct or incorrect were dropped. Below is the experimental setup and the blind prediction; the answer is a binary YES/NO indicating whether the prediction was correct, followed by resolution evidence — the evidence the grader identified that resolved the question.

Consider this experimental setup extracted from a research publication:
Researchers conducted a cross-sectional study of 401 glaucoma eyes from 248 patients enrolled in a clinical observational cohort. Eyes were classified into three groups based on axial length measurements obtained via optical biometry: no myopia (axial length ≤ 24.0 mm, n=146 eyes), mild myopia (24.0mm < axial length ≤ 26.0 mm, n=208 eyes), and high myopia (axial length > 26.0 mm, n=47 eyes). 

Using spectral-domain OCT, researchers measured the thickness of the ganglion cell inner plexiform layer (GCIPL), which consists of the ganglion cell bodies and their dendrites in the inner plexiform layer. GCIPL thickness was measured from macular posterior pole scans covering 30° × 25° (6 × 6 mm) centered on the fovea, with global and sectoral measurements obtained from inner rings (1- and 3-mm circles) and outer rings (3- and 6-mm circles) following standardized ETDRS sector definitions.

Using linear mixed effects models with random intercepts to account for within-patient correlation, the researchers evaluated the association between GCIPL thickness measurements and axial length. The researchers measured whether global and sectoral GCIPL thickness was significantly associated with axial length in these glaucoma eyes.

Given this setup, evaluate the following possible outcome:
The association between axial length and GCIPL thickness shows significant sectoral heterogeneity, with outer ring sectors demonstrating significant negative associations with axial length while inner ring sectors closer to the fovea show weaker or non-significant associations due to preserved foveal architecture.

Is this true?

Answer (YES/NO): NO